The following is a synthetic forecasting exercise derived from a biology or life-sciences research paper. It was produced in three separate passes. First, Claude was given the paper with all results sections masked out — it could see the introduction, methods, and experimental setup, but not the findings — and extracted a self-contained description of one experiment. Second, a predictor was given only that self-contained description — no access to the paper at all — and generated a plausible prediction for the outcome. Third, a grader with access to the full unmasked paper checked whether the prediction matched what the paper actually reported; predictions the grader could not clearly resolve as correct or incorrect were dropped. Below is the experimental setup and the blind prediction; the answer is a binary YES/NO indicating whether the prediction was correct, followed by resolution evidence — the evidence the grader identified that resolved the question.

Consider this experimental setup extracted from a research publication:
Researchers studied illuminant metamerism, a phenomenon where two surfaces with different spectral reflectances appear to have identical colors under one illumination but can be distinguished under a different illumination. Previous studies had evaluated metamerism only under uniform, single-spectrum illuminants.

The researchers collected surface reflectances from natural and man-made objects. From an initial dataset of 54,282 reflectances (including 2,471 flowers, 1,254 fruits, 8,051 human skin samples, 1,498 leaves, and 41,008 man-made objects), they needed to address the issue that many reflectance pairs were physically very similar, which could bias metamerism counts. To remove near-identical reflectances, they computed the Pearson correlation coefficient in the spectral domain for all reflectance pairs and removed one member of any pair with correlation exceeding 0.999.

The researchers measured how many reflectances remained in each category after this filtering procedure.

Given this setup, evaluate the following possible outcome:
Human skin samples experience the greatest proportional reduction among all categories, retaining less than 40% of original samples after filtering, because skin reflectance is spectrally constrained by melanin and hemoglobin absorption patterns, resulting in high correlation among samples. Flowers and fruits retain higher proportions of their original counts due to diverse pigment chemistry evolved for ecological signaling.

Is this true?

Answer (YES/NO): YES